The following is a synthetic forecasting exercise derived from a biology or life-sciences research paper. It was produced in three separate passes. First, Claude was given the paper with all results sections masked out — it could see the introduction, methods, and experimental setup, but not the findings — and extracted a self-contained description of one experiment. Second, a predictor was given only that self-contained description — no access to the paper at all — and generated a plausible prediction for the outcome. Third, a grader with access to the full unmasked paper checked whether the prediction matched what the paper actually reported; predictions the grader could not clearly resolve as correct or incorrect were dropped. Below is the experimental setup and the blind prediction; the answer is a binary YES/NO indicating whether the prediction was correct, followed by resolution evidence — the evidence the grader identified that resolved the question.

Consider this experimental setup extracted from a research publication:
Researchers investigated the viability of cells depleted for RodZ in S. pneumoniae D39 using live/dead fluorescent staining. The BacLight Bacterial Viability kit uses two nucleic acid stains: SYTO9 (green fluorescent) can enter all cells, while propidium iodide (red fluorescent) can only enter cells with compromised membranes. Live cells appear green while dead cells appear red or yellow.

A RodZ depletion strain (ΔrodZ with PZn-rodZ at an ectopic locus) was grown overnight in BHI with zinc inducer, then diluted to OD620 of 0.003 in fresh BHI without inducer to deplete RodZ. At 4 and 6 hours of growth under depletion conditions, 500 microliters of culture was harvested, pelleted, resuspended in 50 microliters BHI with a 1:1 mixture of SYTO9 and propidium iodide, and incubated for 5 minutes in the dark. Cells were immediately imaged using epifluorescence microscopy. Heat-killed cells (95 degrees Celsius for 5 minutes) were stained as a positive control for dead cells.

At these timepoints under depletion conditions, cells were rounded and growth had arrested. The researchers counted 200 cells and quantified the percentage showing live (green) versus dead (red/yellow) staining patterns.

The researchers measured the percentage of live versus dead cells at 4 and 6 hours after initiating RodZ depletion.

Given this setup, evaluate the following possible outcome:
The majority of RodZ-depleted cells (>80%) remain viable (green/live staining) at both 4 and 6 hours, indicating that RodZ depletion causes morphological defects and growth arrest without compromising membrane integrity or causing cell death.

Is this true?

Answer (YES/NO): YES